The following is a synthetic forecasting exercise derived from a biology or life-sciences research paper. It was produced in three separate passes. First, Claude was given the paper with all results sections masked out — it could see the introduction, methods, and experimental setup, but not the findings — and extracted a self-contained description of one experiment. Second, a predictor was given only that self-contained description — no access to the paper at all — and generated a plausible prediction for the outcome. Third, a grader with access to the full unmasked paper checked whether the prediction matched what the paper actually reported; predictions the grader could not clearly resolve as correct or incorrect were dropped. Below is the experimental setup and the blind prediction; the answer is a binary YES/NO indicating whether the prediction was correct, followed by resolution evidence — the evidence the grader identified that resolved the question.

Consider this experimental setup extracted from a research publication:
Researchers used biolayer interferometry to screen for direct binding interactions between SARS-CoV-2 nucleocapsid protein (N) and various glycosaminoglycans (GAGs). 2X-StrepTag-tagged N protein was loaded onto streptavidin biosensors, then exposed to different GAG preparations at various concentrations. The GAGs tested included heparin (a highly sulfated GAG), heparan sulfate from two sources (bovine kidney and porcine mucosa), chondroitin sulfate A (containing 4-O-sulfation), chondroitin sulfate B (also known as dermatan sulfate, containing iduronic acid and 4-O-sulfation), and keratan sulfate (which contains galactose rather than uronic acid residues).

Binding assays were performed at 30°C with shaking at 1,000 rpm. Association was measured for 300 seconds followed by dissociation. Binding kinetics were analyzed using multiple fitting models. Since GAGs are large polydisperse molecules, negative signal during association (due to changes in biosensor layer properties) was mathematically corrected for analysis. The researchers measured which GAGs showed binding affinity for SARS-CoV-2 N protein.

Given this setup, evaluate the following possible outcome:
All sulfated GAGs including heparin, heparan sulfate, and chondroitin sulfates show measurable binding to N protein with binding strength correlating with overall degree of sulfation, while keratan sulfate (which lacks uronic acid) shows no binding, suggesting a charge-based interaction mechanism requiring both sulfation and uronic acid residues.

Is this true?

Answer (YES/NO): NO